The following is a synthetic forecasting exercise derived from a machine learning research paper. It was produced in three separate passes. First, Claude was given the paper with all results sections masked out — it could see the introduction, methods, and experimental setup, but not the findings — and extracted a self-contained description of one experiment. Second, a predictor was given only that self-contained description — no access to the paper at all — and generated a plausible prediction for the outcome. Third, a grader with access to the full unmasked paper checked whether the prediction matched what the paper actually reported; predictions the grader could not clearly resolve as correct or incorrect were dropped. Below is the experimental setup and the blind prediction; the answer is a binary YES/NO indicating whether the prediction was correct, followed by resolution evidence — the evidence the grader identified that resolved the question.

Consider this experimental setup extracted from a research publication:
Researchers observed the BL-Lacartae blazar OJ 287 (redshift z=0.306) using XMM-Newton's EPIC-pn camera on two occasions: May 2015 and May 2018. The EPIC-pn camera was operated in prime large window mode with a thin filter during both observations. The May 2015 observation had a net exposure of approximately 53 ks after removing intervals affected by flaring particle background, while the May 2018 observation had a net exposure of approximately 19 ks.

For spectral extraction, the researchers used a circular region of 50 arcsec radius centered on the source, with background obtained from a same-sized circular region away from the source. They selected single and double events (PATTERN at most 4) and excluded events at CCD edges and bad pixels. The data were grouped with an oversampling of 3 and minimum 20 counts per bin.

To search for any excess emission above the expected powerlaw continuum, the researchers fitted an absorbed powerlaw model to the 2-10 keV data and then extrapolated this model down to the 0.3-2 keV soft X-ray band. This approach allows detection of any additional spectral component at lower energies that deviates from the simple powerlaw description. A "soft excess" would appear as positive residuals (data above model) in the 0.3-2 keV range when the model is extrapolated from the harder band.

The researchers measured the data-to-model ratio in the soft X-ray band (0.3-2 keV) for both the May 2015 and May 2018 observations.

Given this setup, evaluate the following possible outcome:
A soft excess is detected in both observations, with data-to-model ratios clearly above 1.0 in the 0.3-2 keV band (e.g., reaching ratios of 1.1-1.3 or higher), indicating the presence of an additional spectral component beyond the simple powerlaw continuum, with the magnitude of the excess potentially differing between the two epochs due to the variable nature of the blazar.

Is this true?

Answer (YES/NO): NO